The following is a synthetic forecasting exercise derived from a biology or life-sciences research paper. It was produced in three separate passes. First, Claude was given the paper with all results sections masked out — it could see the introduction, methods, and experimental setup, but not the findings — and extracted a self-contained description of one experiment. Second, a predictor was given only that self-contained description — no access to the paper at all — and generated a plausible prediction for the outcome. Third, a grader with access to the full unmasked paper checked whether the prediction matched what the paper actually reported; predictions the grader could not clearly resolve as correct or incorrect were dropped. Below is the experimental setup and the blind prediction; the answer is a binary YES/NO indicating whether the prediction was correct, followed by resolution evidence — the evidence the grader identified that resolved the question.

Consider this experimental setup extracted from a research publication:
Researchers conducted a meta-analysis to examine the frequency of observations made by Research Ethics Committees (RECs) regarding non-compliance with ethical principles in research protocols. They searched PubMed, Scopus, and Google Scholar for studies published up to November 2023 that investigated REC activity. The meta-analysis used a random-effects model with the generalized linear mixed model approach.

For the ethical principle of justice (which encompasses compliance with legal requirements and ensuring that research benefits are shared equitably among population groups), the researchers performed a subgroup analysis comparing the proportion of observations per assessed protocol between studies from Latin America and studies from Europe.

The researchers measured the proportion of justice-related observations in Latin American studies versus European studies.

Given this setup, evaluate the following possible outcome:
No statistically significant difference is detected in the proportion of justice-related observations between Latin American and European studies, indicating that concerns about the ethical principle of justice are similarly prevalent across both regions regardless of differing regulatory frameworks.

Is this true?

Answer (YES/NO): NO